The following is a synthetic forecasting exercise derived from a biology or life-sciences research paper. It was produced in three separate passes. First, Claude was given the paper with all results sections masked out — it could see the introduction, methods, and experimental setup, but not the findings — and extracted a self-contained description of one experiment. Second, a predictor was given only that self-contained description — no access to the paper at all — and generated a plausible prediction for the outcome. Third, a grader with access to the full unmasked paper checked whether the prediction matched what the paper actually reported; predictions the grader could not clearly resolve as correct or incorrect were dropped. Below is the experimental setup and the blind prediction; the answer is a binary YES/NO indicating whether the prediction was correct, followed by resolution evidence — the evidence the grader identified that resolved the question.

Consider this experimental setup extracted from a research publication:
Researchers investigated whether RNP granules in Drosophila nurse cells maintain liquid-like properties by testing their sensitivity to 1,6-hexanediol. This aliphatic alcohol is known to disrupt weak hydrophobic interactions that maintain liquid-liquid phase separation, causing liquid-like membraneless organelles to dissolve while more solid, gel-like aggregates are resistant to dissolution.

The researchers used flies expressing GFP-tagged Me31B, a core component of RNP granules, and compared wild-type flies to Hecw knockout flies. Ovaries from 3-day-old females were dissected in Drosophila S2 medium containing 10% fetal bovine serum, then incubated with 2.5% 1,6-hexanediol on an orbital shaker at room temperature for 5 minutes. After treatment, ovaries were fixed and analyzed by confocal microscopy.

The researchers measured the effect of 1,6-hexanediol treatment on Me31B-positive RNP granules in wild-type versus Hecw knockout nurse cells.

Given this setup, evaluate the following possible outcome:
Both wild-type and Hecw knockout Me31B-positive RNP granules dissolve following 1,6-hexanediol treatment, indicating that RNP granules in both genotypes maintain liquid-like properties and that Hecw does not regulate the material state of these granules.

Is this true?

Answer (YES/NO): NO